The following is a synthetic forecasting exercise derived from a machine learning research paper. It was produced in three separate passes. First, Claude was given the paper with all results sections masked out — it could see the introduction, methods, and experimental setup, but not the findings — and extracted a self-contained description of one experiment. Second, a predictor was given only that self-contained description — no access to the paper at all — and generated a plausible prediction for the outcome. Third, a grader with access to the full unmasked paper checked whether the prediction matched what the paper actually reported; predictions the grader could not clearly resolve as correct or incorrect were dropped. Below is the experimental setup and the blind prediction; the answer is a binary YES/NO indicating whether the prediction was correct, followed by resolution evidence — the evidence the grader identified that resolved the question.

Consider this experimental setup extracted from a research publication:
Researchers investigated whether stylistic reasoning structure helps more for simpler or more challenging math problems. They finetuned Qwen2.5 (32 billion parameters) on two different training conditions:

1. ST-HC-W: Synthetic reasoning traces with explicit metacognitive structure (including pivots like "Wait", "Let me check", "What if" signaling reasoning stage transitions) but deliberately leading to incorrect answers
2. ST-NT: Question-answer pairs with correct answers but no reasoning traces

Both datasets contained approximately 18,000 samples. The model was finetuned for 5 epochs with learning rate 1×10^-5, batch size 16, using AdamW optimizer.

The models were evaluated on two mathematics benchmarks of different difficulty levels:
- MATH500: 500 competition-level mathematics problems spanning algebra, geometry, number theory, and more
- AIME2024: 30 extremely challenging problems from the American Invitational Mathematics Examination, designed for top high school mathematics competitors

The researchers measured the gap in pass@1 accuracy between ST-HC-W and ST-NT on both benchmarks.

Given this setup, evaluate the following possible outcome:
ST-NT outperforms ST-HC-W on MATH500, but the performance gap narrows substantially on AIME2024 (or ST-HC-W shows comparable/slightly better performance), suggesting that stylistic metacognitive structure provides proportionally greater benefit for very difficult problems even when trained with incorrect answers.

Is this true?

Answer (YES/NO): NO